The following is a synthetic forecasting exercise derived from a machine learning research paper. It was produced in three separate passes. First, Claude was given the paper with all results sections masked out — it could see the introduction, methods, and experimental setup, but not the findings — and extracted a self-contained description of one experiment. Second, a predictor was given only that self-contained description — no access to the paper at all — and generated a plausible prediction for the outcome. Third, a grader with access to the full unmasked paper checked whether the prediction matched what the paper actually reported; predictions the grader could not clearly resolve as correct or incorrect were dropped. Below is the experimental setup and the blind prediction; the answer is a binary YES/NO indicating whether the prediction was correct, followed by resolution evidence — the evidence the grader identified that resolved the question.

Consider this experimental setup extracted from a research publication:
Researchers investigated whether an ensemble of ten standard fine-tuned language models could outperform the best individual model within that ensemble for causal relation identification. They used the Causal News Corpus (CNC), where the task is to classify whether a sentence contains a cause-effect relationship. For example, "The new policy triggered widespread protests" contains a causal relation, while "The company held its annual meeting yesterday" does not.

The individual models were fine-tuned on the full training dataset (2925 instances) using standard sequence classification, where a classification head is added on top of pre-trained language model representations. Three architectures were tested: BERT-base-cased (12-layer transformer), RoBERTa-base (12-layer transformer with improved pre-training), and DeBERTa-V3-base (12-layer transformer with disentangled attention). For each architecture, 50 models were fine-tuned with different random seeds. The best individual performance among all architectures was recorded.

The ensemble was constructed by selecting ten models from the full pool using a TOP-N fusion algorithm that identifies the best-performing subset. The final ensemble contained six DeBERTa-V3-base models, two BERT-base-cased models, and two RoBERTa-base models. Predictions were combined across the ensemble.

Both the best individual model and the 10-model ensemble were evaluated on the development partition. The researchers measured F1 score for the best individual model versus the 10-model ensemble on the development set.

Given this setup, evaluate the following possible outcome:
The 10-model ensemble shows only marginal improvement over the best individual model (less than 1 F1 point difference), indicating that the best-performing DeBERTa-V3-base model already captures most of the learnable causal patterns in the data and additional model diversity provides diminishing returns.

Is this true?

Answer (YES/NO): YES